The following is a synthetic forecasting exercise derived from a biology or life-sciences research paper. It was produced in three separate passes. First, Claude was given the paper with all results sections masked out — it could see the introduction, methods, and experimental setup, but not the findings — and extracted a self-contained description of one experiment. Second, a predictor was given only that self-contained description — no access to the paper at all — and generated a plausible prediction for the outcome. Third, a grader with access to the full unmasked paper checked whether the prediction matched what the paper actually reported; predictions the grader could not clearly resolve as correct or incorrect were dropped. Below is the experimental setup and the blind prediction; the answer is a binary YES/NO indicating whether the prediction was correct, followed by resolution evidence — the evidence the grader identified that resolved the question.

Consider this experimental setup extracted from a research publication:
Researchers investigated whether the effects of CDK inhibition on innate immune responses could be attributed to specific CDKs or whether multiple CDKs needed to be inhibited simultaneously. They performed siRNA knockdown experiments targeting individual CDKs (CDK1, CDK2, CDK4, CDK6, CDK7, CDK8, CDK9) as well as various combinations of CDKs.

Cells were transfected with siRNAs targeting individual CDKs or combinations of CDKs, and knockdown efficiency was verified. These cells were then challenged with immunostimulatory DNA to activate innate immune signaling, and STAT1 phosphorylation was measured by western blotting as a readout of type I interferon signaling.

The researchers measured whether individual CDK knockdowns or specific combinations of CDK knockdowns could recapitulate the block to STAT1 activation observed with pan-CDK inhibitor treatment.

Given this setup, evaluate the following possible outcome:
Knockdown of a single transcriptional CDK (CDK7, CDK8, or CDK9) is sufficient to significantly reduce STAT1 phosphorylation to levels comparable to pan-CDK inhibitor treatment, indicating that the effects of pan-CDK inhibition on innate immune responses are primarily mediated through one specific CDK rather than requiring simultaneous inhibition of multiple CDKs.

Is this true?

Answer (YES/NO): NO